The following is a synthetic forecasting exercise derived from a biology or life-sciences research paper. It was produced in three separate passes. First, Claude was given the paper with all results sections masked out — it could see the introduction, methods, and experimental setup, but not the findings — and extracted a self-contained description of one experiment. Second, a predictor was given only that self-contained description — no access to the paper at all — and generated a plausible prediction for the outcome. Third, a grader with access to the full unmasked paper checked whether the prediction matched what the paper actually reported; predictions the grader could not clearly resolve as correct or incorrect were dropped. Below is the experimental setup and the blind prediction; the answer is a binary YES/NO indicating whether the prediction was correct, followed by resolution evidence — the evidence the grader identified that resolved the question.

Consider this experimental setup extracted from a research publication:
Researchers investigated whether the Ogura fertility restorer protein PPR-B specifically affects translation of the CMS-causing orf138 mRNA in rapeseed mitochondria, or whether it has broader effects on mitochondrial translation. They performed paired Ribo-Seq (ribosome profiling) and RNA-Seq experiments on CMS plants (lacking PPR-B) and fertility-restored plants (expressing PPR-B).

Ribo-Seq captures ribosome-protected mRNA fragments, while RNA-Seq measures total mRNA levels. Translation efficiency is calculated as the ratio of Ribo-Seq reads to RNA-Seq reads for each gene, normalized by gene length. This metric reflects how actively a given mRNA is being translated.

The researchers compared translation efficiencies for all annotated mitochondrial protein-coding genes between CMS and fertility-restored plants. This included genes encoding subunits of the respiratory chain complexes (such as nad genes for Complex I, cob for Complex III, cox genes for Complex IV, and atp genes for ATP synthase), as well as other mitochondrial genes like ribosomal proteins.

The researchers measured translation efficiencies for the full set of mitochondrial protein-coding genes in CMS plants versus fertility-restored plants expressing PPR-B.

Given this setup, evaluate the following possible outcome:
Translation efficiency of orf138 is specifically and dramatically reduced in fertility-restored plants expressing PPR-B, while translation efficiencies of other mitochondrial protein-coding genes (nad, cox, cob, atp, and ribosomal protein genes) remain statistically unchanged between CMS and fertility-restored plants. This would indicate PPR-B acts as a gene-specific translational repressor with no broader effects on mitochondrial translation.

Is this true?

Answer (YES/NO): NO